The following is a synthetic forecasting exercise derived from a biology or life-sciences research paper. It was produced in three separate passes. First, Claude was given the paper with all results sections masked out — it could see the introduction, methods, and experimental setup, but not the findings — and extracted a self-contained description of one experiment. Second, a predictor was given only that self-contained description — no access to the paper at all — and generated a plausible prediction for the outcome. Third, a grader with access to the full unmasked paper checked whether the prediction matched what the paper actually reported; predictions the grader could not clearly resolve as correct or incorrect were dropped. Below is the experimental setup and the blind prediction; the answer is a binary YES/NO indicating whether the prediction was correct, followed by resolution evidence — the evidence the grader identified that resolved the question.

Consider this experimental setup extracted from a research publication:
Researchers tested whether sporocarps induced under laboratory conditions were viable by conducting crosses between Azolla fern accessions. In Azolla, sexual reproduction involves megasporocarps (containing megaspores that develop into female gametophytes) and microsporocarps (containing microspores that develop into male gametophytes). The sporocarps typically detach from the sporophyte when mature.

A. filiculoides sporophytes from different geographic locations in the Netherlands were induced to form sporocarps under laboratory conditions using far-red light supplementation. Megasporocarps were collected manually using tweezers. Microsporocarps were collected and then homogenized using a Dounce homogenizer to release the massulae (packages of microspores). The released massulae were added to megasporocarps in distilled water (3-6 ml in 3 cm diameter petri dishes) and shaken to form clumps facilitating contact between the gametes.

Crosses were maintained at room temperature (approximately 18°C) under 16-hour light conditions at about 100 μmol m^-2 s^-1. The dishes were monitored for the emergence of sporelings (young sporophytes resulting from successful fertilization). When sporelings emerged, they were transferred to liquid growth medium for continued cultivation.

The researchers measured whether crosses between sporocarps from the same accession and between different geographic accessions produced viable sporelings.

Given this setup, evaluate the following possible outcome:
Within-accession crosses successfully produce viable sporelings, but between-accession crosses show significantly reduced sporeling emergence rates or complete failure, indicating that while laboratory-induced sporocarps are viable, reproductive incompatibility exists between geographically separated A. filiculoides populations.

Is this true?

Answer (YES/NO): NO